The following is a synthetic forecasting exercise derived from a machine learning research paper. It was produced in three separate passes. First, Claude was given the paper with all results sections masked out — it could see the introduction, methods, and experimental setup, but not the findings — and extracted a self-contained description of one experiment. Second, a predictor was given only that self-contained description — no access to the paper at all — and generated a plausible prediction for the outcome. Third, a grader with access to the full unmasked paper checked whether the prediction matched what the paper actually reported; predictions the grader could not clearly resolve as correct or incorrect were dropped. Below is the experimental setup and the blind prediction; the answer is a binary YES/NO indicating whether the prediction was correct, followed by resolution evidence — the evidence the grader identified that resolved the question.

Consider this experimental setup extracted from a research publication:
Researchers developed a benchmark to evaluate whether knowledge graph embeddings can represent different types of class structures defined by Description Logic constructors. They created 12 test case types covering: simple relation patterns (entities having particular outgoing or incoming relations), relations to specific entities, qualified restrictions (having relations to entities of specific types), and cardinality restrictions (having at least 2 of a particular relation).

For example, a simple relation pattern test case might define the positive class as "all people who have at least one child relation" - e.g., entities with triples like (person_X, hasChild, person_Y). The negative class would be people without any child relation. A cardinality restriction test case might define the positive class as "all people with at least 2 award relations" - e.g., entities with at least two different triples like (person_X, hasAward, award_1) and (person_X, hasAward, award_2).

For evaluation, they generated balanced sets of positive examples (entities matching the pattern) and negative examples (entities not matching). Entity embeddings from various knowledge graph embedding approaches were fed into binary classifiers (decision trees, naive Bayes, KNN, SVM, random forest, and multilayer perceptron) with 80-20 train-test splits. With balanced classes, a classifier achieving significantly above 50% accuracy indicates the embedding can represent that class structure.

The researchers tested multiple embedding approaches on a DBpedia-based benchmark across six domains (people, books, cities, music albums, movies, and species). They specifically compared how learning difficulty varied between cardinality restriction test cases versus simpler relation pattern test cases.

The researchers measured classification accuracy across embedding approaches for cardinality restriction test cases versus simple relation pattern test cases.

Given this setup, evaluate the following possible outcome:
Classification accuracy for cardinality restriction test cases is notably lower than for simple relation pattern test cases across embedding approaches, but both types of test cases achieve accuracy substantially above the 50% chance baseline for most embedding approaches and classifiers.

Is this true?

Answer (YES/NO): NO